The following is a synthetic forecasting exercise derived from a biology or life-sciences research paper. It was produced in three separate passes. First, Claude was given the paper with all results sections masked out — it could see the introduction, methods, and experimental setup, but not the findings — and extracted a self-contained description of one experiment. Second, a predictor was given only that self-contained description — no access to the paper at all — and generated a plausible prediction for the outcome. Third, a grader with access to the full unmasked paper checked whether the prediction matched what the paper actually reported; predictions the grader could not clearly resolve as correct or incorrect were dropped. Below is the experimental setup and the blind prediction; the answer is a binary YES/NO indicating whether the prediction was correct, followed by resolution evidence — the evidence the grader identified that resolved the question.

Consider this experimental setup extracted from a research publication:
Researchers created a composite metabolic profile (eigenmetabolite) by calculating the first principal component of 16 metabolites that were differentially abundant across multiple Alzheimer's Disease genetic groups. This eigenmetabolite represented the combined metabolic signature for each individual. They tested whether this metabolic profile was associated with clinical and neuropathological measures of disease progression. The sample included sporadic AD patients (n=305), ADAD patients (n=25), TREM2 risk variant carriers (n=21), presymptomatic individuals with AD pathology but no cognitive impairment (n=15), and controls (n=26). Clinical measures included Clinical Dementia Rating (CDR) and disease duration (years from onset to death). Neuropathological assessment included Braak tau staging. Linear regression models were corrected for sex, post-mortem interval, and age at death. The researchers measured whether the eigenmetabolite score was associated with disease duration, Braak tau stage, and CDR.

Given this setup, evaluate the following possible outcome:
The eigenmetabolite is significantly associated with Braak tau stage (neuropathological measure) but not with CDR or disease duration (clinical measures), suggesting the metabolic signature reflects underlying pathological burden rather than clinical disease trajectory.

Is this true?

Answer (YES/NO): NO